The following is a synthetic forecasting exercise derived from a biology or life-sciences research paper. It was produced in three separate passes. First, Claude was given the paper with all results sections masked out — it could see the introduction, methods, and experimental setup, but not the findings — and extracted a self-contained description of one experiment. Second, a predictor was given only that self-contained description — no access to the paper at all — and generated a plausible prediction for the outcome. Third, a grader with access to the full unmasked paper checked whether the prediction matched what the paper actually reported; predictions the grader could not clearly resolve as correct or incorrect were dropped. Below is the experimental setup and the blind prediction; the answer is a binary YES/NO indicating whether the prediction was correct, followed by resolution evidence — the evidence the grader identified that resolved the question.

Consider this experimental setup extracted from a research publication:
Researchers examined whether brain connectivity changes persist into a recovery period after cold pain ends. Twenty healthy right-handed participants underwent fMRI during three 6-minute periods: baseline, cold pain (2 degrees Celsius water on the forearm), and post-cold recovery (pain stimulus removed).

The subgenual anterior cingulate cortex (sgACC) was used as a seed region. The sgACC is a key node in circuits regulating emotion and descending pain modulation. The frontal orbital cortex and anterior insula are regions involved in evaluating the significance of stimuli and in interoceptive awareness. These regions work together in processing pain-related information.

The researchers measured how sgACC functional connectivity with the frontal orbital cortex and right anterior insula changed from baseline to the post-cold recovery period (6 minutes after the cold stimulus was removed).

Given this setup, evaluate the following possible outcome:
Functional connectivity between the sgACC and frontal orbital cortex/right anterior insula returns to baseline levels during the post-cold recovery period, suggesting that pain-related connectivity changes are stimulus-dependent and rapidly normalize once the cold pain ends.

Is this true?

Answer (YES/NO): NO